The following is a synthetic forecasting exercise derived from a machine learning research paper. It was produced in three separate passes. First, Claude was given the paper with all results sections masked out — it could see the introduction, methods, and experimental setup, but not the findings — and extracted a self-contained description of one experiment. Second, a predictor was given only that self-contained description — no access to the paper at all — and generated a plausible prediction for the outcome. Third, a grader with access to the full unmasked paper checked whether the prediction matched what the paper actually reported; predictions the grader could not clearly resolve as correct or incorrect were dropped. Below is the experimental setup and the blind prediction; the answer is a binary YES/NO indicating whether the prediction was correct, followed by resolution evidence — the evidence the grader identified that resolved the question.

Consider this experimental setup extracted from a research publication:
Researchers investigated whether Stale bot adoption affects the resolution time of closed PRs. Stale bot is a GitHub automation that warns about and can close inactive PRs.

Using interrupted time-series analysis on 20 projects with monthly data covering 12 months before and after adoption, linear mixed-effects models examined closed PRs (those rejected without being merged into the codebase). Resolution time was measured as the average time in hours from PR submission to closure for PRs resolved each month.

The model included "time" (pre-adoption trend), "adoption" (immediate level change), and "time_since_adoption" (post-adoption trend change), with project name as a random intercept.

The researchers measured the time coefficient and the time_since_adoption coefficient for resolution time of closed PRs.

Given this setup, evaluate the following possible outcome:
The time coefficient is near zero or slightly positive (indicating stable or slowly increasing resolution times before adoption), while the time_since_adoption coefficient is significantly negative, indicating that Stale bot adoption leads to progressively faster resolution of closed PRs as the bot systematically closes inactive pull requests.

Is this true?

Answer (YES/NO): YES